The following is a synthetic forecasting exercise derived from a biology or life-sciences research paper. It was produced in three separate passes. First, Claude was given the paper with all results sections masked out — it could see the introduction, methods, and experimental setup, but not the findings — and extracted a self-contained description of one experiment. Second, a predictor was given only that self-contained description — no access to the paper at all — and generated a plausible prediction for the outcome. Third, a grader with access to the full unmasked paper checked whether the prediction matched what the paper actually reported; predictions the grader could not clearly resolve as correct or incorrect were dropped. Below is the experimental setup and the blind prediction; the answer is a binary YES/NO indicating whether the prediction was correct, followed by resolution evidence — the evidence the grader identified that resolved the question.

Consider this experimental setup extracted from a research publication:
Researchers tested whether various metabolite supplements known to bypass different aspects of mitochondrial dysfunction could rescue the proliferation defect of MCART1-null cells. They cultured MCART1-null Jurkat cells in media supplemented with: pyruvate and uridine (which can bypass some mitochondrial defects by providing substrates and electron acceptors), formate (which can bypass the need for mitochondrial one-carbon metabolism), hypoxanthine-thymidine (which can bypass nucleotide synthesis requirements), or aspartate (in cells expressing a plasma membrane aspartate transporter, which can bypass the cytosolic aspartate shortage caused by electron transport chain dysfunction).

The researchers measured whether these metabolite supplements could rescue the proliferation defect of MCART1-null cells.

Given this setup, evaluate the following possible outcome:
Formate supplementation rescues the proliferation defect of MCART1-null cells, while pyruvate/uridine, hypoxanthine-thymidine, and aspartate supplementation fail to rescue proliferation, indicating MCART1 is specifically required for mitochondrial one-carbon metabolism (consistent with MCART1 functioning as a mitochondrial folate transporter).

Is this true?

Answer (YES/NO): NO